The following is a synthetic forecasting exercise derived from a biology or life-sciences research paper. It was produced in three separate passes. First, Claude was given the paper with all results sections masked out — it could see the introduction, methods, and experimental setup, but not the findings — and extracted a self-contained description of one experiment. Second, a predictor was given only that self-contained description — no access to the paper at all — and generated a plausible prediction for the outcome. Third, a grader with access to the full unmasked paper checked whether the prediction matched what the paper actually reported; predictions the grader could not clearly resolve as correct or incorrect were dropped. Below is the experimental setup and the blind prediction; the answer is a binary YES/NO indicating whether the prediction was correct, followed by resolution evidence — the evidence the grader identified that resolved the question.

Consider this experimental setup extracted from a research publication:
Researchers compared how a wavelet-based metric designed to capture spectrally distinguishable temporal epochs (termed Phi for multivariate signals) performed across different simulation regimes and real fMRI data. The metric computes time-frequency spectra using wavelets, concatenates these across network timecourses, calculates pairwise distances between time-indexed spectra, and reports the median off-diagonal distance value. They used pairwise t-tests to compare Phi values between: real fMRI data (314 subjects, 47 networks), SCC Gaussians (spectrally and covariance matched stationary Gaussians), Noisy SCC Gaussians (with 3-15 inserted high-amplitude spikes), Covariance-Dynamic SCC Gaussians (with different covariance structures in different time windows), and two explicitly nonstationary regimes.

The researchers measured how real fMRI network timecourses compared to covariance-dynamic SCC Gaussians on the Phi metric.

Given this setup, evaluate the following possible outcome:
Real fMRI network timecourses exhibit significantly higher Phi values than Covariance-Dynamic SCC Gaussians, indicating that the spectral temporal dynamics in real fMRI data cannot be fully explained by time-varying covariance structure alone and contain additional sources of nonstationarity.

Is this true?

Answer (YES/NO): NO